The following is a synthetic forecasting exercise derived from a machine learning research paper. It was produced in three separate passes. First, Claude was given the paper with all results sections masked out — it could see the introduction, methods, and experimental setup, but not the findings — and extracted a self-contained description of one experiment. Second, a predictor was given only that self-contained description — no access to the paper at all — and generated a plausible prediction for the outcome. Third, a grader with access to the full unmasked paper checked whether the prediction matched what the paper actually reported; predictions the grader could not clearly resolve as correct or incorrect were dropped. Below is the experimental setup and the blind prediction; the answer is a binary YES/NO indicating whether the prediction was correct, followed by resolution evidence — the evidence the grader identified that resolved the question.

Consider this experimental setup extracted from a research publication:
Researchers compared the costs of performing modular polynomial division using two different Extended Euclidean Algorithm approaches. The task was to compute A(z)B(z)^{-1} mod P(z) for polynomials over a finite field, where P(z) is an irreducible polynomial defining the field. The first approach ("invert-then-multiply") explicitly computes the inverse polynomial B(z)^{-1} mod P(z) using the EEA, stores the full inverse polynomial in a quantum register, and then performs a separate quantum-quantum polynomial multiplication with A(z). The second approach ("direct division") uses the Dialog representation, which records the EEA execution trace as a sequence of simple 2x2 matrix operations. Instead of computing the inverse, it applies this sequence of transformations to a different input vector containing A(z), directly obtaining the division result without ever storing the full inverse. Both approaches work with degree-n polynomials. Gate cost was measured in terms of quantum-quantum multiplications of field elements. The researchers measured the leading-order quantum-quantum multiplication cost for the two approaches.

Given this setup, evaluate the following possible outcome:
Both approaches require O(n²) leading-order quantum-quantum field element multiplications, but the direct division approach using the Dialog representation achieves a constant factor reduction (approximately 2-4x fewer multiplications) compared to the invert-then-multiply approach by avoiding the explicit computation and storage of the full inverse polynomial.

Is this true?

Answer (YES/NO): NO